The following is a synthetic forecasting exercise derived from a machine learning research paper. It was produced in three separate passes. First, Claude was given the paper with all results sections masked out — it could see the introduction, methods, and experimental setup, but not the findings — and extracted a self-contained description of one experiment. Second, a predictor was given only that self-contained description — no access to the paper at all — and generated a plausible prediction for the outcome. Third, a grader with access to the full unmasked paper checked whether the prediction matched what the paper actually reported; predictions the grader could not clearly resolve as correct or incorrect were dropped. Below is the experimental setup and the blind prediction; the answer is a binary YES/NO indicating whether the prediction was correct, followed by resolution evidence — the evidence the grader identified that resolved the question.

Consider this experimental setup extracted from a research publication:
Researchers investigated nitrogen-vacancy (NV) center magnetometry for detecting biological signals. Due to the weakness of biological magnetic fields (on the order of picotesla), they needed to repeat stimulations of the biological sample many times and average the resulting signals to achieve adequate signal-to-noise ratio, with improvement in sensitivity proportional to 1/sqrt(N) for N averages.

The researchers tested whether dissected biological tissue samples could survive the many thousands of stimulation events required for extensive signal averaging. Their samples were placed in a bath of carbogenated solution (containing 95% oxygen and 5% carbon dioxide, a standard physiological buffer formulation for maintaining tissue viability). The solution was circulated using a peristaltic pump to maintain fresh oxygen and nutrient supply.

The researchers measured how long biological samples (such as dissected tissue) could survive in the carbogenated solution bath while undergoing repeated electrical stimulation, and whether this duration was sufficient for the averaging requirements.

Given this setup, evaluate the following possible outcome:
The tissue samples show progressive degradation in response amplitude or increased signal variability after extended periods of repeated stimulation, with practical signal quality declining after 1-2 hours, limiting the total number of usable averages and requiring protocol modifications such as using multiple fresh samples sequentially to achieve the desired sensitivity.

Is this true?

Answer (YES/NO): NO